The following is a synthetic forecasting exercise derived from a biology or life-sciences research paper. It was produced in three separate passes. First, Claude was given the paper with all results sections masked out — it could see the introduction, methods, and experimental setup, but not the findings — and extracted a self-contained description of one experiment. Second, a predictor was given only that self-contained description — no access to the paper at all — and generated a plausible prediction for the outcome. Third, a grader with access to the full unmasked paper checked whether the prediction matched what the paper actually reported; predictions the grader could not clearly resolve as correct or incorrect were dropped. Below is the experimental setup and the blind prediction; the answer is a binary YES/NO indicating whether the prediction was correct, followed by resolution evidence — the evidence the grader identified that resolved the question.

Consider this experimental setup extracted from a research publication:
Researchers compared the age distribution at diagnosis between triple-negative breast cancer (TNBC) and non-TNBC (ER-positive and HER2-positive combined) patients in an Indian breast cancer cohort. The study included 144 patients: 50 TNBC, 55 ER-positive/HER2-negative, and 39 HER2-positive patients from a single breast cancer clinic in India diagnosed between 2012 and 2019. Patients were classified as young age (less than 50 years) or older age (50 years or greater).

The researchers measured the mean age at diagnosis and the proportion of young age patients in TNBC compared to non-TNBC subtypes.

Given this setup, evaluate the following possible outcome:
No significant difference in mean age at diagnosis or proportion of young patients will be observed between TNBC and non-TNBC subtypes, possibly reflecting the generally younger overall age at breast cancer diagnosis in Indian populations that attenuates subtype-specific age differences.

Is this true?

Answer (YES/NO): NO